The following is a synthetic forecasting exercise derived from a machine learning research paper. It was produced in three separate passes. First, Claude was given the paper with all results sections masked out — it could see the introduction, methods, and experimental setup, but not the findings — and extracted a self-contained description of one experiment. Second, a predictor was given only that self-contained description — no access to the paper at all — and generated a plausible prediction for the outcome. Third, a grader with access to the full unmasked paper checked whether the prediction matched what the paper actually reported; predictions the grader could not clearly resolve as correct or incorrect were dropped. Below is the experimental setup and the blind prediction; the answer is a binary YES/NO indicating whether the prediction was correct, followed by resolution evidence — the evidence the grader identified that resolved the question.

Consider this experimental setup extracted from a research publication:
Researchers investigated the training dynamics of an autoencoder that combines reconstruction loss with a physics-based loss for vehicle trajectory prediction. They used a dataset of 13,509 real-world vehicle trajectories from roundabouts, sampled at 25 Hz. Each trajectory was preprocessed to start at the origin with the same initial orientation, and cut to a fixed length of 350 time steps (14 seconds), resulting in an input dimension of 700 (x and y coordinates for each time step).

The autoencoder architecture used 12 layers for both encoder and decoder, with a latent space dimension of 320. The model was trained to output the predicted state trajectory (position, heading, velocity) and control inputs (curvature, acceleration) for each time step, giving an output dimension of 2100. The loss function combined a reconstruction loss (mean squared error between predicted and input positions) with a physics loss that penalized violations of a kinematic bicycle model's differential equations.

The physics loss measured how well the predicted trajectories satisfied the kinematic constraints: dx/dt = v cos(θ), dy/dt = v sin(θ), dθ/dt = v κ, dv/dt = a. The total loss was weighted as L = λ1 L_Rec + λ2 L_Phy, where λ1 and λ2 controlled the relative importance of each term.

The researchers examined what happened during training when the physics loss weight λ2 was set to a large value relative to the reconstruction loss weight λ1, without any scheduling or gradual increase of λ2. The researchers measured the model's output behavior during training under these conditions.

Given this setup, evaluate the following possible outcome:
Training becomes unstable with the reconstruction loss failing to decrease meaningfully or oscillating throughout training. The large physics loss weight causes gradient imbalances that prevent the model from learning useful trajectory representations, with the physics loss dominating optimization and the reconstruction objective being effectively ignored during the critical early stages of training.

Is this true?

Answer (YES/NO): NO